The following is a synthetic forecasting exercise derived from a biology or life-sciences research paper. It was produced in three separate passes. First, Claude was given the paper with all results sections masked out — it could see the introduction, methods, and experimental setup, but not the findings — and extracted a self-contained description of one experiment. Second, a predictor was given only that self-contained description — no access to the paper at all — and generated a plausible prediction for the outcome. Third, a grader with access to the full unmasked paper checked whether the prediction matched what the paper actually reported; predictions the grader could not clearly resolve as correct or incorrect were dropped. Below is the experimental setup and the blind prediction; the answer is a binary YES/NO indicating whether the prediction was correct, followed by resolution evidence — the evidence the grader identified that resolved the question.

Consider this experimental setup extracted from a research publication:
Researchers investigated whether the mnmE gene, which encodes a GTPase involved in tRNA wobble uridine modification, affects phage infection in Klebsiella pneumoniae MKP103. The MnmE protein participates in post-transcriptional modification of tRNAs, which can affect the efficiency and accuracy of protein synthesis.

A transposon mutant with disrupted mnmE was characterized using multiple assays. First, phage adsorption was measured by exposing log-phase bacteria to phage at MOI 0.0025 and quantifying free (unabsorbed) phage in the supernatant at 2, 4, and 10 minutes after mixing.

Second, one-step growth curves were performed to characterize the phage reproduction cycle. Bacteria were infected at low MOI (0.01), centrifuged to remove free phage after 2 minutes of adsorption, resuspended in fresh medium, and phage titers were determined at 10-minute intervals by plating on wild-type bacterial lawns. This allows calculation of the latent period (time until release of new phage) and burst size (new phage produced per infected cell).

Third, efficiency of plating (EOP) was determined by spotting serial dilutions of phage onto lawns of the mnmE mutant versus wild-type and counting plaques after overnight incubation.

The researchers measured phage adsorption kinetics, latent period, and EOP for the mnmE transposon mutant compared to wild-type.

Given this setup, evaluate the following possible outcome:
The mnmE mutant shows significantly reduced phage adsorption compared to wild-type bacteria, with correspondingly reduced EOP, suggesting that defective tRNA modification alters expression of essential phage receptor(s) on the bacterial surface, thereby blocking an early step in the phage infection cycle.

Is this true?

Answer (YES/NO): NO